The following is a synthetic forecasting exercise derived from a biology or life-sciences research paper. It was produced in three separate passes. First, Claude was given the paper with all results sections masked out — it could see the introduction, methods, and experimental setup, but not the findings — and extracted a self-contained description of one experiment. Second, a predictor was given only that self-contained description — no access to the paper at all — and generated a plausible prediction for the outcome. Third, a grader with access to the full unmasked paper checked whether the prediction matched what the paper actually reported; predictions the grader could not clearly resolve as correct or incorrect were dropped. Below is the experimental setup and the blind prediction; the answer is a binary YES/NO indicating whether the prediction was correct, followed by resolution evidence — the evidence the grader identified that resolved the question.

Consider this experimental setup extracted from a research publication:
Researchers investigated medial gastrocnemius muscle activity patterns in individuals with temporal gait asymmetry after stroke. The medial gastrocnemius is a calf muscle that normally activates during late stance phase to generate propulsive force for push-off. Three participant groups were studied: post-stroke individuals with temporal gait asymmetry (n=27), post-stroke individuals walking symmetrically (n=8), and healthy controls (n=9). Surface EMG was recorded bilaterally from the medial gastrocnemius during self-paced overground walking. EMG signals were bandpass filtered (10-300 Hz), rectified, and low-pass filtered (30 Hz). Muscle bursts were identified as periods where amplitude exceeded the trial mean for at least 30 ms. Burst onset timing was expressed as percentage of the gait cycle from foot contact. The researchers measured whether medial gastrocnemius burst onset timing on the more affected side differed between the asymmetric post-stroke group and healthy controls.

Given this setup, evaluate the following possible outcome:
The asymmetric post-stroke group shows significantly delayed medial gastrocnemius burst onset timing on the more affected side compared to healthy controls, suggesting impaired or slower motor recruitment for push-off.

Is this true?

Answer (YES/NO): NO